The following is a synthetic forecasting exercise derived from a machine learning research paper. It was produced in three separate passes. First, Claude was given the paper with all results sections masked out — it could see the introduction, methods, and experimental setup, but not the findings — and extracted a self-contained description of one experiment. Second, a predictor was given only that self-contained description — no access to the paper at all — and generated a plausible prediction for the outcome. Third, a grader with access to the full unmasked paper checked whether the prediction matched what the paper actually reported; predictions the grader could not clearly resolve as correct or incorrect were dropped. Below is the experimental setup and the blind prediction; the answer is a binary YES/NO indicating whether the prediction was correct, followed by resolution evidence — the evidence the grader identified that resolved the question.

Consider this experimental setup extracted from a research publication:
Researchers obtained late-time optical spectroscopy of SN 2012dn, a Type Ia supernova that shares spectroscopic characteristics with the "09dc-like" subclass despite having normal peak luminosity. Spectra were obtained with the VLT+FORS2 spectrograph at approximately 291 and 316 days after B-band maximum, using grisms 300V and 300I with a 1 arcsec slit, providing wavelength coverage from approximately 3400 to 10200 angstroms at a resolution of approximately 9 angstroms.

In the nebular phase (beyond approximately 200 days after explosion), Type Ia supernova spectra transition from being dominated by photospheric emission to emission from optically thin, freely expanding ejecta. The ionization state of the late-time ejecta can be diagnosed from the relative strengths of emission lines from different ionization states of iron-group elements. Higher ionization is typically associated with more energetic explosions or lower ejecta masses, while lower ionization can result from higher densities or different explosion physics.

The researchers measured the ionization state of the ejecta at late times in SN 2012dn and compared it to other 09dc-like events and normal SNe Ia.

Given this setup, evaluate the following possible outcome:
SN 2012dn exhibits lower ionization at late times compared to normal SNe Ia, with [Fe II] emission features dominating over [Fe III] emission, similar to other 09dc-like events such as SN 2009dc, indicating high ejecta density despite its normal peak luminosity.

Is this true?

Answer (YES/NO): YES